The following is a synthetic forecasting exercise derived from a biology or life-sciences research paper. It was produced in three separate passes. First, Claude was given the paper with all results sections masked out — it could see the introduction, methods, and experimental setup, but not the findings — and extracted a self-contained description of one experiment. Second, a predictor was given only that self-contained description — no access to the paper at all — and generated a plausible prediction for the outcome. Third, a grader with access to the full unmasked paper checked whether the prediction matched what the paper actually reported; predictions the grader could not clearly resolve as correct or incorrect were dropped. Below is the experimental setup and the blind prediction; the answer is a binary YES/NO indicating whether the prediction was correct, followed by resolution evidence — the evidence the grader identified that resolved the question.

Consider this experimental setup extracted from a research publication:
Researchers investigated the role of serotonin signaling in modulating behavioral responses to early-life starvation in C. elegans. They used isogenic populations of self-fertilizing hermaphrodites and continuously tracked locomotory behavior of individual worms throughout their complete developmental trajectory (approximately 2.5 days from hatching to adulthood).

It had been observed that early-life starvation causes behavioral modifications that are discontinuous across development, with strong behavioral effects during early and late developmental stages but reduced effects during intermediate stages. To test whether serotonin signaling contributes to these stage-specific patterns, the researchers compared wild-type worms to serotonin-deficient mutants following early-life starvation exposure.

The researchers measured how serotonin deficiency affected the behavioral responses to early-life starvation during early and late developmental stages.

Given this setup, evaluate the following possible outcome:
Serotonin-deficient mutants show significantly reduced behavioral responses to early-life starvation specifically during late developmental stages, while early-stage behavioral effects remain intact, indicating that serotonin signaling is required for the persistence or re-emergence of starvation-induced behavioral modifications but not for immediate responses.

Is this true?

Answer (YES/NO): NO